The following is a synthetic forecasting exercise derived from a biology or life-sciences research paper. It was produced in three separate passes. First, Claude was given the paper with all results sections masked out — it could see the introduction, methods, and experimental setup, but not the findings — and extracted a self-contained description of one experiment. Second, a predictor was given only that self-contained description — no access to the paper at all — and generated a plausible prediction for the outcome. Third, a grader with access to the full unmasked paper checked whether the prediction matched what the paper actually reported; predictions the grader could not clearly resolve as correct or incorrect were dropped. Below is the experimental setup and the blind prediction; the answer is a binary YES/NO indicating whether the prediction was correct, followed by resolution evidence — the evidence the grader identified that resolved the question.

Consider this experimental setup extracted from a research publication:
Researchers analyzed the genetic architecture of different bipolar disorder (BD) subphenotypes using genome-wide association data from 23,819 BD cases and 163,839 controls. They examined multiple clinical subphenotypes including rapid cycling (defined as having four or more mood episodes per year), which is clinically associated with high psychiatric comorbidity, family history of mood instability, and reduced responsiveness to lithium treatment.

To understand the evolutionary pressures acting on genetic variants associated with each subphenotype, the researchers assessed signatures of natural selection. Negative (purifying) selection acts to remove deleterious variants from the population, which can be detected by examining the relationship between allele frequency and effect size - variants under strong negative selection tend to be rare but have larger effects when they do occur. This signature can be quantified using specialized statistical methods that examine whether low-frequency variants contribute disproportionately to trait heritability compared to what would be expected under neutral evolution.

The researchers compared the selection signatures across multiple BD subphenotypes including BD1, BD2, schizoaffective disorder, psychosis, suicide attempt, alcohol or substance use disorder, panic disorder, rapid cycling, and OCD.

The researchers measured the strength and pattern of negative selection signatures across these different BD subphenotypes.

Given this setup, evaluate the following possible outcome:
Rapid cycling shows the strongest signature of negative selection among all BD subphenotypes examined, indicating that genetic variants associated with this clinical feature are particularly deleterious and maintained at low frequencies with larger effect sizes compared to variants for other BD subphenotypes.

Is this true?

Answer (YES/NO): YES